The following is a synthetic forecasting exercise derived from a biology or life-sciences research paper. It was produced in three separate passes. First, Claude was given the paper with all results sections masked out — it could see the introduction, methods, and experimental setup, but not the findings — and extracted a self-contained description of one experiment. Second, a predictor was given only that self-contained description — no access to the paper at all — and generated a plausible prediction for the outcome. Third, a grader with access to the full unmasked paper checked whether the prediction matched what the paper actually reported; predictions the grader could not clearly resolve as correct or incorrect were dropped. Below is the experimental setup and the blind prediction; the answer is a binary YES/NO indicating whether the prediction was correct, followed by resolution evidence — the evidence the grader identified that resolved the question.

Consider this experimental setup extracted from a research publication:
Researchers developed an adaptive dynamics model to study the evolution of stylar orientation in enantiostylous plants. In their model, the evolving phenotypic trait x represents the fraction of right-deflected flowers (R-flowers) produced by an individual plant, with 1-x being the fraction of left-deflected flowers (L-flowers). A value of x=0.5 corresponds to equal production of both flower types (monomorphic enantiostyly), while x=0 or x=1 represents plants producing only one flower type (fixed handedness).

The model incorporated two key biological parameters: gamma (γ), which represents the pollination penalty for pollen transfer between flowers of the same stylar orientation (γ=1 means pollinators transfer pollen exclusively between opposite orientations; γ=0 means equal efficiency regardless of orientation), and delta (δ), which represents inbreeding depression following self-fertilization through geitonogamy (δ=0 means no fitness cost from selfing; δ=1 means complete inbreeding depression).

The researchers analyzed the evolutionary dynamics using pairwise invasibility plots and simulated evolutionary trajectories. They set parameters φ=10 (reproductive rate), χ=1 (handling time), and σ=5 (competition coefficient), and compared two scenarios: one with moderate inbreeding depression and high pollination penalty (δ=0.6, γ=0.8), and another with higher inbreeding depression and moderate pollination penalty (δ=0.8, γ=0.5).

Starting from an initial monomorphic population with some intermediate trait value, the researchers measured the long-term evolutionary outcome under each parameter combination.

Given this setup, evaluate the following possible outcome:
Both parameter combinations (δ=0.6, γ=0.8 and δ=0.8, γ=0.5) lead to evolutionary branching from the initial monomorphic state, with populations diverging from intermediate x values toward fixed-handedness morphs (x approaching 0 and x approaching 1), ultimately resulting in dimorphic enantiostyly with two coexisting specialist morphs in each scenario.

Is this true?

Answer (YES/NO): NO